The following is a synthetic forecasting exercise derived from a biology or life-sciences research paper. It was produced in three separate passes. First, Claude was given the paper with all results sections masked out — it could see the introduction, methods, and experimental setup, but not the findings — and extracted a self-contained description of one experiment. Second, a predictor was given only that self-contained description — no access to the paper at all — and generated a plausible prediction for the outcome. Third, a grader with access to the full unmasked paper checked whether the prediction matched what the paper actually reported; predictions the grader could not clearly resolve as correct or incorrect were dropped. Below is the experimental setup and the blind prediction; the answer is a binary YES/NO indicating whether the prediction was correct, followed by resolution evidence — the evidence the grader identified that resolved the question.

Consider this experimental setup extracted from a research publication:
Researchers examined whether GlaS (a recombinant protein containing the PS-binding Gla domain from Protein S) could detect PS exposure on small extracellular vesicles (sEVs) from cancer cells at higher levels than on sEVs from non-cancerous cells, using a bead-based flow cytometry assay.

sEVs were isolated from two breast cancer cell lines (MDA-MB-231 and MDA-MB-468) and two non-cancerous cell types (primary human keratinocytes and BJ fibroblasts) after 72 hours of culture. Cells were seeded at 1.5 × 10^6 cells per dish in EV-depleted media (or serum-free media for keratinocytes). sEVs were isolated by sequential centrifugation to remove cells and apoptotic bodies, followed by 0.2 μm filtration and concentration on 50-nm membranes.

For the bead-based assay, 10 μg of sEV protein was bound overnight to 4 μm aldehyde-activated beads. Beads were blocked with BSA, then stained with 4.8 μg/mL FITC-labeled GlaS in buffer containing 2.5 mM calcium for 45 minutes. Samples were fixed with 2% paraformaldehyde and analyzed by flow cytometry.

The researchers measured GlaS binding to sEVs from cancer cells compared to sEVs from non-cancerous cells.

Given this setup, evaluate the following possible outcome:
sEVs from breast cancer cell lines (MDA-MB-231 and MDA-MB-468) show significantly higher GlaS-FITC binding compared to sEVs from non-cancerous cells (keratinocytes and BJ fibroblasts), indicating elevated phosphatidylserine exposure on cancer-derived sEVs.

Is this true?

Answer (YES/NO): NO